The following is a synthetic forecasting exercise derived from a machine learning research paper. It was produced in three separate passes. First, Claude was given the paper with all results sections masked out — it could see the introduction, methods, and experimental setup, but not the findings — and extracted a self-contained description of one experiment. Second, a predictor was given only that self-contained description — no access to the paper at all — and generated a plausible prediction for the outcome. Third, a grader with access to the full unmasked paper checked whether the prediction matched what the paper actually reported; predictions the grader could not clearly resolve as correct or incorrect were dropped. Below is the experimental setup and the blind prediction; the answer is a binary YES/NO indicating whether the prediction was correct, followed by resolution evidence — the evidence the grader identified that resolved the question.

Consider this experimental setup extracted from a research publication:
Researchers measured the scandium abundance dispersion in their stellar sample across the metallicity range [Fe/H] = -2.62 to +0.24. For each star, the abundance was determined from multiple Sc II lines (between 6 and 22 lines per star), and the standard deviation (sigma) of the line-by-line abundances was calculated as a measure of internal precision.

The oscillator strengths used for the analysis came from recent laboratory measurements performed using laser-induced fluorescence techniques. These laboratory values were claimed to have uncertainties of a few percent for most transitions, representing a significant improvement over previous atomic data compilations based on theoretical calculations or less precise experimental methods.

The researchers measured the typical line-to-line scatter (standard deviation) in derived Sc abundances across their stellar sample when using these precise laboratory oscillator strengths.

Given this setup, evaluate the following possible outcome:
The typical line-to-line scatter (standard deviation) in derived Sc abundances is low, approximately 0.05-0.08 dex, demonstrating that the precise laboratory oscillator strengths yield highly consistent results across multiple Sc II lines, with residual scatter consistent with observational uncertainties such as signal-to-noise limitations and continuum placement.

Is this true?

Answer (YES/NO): NO